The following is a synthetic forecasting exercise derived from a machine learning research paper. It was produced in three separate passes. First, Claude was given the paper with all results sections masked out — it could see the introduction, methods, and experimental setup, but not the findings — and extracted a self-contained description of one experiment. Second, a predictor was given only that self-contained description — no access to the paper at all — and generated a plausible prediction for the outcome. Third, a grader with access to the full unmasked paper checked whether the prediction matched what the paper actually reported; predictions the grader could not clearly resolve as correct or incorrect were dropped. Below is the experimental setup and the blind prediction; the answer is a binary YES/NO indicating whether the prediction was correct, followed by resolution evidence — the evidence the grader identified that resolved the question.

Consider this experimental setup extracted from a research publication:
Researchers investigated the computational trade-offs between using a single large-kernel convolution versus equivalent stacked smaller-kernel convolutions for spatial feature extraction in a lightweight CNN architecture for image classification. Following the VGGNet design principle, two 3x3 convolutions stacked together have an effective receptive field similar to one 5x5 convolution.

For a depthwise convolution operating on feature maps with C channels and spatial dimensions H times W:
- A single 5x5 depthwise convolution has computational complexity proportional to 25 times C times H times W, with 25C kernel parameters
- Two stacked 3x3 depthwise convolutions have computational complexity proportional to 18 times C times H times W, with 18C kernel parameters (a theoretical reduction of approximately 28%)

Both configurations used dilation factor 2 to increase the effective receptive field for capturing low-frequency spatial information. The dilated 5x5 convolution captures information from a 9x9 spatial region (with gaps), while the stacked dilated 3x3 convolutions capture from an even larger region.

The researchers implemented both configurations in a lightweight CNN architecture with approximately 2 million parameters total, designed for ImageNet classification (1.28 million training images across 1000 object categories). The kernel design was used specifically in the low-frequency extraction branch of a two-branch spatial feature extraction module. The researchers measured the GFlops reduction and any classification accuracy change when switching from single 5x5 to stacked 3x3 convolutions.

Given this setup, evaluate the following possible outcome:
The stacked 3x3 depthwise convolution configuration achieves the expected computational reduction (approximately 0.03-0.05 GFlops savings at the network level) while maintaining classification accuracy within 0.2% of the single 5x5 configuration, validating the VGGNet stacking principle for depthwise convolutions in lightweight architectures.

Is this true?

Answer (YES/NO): YES